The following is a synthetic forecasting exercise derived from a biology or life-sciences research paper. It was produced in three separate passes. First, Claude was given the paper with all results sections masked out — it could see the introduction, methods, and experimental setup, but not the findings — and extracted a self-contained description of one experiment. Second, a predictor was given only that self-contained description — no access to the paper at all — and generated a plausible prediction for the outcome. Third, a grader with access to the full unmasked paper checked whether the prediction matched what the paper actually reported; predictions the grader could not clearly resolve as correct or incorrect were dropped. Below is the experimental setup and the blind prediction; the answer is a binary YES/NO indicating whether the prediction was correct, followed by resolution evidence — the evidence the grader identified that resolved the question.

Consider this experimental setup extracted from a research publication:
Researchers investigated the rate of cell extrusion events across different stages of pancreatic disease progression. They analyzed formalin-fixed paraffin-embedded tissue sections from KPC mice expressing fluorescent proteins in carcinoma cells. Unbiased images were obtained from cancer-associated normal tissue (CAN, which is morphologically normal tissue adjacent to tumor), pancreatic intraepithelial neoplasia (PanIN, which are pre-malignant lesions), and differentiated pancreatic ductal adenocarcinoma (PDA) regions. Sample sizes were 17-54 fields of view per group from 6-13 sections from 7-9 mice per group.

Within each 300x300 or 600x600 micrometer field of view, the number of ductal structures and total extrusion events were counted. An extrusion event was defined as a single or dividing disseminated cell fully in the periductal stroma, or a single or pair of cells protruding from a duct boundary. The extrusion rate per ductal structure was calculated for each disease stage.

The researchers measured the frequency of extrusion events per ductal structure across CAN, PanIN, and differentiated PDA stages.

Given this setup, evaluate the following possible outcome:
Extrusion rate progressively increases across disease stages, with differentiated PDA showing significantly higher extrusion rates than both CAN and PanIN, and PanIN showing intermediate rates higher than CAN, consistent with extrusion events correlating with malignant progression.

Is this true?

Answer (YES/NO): NO